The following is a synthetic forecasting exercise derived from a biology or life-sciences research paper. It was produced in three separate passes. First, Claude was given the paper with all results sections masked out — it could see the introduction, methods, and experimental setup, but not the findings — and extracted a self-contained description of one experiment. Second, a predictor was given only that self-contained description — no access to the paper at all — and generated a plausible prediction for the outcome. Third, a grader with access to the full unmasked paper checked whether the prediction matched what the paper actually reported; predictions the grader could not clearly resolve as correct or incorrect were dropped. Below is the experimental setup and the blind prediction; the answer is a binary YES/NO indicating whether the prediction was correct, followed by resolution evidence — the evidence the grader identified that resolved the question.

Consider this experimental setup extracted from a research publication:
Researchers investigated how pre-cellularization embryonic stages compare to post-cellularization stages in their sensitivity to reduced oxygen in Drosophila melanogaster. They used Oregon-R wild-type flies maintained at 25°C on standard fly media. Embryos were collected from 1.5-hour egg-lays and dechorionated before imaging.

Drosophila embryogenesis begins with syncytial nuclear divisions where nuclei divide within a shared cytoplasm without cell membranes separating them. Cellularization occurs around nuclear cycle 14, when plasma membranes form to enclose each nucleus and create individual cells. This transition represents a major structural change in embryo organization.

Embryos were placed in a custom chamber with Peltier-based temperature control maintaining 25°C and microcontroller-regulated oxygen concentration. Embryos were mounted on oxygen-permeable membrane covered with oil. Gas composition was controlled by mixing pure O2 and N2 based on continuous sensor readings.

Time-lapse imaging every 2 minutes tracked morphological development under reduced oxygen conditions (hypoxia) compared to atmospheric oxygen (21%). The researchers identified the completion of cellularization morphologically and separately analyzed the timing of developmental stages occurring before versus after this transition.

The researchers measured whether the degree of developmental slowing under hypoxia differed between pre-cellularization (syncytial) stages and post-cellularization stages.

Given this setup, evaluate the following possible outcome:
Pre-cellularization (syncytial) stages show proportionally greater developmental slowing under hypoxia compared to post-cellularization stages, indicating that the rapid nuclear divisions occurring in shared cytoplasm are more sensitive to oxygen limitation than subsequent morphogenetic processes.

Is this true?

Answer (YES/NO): NO